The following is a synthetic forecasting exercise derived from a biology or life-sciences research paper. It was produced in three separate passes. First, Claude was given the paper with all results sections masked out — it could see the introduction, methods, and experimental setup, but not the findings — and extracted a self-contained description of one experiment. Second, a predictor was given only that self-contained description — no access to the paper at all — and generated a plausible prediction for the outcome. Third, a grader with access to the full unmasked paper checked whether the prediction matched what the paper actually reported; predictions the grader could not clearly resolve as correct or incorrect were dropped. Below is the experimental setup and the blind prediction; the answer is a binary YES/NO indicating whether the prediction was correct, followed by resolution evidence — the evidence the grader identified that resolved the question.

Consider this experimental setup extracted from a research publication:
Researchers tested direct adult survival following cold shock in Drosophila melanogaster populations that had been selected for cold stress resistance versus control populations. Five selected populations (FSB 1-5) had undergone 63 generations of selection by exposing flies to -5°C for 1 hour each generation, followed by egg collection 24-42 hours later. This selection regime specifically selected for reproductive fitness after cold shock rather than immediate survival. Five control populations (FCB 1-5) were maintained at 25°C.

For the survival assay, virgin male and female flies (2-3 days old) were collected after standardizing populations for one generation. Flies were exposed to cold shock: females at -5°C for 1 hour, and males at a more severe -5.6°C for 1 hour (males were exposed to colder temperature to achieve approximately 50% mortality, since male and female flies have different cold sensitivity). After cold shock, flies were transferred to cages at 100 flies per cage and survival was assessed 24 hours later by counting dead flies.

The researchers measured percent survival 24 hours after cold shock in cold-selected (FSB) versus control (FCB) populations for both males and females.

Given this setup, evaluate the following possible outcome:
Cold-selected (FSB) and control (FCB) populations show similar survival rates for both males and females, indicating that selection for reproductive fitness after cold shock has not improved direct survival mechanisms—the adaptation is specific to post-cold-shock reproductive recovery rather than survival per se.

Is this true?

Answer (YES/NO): NO